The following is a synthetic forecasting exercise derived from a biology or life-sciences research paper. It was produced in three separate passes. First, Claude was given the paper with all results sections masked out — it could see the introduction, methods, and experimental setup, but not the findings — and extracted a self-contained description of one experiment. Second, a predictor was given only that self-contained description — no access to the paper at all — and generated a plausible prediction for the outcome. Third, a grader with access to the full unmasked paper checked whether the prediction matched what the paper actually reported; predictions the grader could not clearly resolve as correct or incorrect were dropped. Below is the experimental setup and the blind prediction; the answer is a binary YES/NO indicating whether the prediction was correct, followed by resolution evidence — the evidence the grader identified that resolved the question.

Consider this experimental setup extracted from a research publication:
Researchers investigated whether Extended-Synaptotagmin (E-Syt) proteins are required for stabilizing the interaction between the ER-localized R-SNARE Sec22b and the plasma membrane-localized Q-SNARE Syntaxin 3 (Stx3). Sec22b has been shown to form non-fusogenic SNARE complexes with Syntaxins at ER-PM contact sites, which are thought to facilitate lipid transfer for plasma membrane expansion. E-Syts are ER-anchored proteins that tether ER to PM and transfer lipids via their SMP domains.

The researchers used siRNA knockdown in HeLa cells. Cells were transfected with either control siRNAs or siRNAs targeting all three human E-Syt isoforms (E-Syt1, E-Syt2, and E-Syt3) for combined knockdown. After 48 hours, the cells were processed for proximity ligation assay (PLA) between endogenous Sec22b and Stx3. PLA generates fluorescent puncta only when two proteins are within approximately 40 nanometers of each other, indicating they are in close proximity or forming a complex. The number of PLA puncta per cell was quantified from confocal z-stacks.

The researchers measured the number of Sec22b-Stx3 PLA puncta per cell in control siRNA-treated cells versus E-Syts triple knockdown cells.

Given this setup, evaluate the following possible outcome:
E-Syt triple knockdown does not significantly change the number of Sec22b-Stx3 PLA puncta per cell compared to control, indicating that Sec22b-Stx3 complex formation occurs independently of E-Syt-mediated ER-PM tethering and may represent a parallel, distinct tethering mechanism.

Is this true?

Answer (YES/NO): NO